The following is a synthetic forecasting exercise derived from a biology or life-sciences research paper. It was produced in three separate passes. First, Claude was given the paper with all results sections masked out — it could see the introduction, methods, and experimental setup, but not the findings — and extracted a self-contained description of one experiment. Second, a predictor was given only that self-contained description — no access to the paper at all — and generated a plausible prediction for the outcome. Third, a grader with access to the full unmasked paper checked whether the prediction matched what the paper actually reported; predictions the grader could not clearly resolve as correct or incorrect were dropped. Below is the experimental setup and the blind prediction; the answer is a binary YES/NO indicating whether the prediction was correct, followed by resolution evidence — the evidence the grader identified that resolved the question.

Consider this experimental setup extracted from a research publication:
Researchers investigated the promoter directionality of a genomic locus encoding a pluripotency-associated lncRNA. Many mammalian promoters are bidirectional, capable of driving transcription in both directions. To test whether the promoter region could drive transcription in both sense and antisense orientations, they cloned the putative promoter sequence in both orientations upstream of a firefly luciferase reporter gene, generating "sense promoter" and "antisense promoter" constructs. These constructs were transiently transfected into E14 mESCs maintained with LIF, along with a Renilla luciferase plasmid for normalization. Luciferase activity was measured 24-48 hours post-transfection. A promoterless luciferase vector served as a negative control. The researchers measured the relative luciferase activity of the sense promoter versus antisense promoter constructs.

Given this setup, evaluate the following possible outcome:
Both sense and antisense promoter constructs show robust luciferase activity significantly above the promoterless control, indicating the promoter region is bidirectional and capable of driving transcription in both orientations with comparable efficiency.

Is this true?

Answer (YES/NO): NO